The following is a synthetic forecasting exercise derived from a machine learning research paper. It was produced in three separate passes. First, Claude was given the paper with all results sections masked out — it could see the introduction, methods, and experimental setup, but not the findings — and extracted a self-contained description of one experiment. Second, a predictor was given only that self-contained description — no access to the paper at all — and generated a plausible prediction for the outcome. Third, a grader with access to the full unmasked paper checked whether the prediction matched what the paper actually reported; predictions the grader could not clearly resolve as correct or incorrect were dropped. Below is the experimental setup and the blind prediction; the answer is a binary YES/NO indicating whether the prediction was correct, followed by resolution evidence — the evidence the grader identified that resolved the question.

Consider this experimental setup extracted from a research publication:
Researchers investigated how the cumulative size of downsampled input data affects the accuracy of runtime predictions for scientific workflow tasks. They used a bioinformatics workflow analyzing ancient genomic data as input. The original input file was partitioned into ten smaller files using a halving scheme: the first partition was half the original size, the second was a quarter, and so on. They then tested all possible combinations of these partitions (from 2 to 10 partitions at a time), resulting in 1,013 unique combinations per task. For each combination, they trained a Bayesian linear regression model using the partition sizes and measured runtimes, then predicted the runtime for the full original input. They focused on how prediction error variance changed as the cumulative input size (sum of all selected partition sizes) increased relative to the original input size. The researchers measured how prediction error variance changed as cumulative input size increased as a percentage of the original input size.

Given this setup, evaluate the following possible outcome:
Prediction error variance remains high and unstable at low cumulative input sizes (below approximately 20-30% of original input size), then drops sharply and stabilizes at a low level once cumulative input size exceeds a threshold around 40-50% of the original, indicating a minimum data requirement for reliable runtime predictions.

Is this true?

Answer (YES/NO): NO